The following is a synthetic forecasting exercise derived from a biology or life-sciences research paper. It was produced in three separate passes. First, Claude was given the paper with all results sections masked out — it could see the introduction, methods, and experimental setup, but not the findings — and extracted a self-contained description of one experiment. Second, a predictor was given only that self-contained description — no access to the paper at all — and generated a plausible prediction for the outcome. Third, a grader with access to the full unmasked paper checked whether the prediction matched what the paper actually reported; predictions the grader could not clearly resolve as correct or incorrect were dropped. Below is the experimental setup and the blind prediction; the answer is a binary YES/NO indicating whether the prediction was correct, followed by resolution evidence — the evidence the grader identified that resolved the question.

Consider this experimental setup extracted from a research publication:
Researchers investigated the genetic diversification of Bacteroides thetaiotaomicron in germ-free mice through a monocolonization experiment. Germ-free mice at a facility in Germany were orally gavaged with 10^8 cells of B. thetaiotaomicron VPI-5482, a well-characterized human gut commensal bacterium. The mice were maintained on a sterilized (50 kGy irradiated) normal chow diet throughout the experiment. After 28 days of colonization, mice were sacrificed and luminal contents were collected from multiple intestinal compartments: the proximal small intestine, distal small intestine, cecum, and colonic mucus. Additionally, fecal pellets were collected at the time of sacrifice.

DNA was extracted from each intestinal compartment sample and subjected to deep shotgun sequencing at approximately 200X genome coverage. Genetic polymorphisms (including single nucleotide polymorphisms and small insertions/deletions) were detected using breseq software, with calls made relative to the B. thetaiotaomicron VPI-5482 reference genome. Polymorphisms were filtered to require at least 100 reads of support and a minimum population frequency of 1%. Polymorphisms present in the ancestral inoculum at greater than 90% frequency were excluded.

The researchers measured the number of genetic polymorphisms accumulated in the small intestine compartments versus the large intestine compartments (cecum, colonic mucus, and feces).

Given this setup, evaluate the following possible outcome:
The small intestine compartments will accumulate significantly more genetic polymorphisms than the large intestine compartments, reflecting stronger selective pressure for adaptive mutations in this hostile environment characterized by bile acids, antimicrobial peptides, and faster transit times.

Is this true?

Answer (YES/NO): YES